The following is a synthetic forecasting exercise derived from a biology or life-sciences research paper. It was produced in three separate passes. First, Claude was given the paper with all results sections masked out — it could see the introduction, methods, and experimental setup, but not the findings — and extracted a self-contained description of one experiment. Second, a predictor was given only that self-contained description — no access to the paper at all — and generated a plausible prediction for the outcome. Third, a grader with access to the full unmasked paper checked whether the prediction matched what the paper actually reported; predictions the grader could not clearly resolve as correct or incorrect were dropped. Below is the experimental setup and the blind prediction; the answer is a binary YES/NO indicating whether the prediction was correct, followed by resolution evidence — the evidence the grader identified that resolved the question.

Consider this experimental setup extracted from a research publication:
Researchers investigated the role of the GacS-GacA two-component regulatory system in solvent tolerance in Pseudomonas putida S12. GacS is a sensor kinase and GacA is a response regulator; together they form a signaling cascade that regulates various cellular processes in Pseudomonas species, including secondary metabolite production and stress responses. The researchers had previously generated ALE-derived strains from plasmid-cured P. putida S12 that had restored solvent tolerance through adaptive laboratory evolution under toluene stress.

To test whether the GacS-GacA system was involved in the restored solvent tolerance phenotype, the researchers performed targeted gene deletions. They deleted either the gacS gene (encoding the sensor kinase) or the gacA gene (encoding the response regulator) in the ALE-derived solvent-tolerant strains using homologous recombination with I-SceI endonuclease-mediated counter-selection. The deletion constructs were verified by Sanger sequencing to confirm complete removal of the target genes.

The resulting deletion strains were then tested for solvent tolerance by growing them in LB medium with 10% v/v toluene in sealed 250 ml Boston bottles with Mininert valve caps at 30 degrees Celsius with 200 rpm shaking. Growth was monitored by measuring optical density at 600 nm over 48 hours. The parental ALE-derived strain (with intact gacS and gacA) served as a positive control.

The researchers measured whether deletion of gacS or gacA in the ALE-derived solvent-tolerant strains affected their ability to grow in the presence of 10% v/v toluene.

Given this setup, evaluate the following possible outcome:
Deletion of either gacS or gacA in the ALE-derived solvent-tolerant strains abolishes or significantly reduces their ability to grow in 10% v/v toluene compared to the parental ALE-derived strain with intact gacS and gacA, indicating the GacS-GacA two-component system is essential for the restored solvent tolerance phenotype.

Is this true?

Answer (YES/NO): NO